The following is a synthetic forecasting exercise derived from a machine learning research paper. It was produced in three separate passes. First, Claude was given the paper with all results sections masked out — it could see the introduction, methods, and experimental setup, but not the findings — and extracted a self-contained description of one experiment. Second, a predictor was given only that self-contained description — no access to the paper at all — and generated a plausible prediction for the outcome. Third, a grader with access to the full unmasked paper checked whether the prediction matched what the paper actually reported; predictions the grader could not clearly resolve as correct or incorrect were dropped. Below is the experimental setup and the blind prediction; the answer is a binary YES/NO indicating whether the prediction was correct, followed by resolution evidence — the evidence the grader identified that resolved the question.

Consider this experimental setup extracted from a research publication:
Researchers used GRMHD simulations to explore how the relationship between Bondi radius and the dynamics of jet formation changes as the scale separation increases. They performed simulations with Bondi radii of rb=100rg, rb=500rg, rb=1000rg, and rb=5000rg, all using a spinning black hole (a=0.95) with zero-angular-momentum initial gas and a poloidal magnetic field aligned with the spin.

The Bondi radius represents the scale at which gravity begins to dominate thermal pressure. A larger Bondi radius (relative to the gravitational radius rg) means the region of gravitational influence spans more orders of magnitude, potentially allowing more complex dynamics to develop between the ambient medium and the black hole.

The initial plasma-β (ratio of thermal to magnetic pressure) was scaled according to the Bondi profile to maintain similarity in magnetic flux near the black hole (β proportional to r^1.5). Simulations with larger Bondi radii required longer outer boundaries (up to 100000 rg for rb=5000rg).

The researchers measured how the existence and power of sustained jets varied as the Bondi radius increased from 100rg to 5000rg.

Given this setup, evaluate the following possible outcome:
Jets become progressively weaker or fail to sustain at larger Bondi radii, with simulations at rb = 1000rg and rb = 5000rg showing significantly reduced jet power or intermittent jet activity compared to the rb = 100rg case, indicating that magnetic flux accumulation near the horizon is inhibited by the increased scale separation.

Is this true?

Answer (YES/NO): YES